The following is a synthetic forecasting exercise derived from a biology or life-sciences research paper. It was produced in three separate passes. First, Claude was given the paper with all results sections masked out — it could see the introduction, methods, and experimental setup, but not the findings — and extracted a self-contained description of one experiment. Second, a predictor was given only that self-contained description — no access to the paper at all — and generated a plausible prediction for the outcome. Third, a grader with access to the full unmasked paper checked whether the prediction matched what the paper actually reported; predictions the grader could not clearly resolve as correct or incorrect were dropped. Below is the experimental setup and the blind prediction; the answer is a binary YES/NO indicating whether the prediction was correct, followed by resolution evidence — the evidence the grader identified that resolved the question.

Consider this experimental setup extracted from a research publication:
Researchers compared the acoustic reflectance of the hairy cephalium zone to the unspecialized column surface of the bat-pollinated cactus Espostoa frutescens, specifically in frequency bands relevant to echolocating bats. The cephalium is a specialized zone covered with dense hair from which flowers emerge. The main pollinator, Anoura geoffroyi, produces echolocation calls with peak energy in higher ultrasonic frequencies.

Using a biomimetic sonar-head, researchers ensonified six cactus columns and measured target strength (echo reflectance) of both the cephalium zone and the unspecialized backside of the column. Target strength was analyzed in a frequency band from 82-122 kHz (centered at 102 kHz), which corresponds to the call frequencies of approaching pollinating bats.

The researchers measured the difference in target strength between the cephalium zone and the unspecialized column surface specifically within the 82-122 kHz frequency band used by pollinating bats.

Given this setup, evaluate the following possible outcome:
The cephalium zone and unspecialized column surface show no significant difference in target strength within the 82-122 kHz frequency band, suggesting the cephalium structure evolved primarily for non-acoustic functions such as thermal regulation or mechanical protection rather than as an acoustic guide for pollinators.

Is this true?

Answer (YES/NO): NO